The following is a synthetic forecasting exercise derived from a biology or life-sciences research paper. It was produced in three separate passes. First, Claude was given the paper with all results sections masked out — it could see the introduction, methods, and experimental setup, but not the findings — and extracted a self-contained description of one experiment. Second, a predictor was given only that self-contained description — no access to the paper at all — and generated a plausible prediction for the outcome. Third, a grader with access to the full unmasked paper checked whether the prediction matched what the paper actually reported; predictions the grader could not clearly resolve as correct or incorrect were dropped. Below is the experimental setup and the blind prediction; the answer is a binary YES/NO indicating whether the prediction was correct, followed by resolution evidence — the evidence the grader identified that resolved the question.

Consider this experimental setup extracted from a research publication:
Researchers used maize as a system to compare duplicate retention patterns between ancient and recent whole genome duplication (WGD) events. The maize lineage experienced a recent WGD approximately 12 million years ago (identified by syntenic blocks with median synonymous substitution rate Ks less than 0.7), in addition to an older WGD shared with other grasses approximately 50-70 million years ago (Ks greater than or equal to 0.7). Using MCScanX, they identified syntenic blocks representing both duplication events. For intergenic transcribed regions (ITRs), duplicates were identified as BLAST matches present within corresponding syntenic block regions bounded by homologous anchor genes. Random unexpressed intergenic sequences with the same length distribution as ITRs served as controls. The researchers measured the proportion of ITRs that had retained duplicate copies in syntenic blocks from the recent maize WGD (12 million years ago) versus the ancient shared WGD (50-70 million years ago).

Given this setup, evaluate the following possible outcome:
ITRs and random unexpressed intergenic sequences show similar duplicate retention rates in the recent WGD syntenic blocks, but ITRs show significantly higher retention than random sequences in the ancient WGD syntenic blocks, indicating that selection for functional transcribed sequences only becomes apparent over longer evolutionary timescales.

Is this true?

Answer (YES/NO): NO